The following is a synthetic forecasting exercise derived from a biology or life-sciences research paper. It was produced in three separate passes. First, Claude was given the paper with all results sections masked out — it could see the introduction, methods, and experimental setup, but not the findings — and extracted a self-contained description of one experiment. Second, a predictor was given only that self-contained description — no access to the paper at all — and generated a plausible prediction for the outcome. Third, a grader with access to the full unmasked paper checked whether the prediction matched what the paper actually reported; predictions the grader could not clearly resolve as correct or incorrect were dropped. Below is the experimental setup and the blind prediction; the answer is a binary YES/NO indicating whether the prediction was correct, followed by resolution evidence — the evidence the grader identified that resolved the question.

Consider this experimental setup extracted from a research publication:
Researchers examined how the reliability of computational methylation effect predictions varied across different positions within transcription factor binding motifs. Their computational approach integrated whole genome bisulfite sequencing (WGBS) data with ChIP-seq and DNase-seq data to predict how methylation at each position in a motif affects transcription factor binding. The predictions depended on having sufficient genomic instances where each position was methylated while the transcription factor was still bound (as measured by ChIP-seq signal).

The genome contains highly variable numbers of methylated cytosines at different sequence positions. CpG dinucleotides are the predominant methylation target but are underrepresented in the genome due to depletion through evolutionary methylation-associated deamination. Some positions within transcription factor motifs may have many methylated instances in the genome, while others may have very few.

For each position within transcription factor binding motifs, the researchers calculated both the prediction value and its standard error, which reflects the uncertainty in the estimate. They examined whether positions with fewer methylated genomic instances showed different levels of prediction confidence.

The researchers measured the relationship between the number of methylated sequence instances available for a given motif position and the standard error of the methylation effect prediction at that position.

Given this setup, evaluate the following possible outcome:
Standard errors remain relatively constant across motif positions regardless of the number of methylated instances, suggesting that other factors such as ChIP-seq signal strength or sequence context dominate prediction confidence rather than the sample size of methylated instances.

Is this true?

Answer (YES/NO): NO